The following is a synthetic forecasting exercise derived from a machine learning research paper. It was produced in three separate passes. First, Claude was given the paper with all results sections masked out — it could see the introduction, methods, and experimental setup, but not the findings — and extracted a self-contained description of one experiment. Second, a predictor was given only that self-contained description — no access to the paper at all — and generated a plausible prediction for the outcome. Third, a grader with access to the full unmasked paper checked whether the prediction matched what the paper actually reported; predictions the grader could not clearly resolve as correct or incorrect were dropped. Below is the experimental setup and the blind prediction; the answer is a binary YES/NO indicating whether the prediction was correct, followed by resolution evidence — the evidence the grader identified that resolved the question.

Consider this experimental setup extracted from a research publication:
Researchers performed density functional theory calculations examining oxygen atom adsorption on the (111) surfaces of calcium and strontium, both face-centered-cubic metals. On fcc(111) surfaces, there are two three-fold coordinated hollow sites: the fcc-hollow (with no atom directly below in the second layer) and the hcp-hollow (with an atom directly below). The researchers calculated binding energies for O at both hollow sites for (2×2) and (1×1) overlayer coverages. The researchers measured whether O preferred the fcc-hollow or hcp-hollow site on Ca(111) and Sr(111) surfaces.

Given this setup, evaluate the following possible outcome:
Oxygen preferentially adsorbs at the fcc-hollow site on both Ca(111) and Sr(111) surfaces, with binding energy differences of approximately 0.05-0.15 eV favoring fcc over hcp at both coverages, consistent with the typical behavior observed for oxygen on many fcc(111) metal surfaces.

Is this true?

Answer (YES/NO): NO